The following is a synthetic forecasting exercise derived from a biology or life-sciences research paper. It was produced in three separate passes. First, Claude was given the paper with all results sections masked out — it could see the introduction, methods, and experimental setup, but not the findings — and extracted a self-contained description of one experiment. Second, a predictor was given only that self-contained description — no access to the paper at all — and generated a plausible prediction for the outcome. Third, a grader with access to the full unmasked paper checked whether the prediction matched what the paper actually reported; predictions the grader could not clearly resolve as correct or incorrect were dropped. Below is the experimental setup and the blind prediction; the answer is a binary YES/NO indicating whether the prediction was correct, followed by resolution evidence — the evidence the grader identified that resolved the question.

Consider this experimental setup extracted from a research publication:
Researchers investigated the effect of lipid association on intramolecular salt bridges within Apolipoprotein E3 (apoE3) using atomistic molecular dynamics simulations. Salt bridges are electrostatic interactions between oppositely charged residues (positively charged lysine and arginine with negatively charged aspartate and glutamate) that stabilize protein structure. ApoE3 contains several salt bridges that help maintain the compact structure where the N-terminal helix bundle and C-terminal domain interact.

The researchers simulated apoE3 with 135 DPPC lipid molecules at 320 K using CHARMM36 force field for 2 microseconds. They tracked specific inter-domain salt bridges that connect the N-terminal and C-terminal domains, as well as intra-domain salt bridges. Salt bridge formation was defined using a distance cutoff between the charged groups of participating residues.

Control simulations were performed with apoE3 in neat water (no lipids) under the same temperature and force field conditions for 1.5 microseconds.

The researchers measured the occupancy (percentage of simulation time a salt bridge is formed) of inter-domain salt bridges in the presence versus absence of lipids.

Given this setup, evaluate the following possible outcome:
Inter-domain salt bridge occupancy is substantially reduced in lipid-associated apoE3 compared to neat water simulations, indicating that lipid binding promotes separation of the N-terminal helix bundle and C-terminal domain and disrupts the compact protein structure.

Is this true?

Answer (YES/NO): YES